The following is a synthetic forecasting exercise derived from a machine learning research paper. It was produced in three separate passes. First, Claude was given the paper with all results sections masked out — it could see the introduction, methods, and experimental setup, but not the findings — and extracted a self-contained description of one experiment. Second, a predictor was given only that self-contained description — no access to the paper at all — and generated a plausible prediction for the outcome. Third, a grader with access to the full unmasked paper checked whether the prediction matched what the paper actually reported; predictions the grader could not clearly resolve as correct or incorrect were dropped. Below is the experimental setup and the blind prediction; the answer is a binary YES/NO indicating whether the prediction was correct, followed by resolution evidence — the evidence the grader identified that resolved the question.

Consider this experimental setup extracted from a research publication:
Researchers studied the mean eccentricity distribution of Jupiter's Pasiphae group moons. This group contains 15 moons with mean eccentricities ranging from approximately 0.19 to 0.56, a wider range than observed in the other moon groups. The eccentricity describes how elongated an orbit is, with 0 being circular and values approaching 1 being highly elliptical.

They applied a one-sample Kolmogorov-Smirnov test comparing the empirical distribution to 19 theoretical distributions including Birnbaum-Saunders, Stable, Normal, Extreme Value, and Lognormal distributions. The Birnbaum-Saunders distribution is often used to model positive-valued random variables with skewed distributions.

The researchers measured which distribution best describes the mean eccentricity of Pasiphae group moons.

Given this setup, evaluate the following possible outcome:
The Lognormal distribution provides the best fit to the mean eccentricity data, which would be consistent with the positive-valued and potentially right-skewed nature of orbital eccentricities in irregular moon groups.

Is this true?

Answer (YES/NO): NO